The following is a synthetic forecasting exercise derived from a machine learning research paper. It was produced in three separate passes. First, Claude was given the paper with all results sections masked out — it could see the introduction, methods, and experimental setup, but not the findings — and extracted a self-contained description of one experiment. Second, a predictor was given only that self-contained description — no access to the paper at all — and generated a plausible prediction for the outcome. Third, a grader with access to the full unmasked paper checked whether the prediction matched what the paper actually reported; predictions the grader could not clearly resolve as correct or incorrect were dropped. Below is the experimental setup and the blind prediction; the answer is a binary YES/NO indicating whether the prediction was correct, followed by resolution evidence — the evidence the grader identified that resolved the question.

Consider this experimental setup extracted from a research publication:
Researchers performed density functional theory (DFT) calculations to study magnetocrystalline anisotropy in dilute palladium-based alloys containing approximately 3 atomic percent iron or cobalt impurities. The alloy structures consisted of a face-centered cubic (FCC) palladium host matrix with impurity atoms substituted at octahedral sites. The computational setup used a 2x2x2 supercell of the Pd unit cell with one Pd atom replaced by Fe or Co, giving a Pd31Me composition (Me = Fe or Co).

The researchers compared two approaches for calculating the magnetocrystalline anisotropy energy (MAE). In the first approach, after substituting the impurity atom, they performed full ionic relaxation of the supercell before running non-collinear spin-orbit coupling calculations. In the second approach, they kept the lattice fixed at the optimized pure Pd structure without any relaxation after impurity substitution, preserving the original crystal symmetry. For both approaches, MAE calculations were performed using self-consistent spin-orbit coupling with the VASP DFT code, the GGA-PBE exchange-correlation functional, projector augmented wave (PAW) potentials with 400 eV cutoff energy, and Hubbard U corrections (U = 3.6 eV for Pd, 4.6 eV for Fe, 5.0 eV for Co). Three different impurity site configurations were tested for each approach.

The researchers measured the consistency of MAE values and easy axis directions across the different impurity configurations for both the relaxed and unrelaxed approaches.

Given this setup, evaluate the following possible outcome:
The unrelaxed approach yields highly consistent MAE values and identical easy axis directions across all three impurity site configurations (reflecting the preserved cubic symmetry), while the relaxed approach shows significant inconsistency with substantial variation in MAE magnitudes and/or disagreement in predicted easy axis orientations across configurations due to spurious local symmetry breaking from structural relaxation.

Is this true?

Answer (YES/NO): YES